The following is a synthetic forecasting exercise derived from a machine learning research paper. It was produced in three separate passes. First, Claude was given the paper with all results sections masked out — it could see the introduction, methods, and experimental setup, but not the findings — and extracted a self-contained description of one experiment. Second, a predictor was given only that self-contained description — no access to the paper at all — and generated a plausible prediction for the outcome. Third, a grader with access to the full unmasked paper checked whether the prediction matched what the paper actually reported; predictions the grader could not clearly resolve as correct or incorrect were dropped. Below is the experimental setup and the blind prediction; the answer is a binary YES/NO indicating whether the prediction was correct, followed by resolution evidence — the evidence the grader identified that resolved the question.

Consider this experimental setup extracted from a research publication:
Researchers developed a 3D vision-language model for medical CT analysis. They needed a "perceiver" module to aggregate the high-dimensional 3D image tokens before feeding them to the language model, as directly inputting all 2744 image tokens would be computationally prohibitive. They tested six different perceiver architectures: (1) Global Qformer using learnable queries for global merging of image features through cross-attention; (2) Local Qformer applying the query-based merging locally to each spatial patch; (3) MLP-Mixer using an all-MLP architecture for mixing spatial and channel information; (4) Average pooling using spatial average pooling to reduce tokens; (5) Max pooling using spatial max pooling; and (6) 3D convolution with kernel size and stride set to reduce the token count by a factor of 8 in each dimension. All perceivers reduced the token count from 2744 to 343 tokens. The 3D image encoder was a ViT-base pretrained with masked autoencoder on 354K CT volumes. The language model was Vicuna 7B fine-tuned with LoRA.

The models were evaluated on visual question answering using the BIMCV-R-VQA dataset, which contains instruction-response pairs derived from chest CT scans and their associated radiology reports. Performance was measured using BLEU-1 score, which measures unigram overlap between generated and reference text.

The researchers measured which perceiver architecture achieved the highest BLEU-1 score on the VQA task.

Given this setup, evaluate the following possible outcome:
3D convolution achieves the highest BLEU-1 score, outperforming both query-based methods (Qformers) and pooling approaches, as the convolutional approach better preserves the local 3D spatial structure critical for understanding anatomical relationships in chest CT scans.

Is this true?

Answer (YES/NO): YES